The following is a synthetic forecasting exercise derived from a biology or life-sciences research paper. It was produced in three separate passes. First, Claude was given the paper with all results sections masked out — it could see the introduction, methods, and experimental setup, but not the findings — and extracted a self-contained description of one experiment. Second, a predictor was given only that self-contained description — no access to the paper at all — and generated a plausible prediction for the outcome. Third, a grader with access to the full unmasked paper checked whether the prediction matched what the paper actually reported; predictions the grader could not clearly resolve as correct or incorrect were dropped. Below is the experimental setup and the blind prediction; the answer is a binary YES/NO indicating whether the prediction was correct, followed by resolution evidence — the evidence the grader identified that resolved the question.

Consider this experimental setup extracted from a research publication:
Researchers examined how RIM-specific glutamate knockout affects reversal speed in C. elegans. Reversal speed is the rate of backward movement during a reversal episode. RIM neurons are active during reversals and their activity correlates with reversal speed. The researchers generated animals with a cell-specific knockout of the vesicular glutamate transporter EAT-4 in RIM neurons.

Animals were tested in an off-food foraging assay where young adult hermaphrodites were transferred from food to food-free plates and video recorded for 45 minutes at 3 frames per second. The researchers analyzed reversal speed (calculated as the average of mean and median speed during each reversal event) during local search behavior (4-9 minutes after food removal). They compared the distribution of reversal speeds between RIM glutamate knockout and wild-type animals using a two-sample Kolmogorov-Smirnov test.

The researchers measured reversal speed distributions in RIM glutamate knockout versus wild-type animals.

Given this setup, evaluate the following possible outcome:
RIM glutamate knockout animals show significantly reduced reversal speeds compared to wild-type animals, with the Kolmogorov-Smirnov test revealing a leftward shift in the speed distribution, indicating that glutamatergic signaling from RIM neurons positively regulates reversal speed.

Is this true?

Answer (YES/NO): NO